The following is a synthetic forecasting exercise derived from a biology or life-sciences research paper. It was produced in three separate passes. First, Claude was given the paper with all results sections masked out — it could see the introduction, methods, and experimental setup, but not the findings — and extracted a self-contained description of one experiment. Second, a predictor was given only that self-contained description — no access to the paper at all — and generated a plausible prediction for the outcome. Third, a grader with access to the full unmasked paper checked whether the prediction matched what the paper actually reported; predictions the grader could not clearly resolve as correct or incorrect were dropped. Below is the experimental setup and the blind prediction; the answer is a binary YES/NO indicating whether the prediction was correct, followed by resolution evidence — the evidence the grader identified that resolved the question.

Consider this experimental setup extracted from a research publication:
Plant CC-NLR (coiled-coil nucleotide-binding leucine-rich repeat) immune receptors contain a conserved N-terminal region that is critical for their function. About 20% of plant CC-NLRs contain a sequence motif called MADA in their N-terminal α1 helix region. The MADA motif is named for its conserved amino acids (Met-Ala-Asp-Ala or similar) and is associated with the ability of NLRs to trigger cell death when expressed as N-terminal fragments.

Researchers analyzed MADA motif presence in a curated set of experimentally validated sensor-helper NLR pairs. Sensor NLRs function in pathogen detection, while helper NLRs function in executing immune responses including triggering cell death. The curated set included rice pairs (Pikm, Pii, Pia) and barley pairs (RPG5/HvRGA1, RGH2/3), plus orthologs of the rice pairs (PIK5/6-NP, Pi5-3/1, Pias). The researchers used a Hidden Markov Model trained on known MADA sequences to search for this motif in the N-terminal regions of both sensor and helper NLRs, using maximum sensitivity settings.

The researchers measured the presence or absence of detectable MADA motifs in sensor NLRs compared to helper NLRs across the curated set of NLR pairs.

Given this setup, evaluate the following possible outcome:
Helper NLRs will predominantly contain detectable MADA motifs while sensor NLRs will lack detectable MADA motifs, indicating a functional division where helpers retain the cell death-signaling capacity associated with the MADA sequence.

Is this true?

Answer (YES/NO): NO